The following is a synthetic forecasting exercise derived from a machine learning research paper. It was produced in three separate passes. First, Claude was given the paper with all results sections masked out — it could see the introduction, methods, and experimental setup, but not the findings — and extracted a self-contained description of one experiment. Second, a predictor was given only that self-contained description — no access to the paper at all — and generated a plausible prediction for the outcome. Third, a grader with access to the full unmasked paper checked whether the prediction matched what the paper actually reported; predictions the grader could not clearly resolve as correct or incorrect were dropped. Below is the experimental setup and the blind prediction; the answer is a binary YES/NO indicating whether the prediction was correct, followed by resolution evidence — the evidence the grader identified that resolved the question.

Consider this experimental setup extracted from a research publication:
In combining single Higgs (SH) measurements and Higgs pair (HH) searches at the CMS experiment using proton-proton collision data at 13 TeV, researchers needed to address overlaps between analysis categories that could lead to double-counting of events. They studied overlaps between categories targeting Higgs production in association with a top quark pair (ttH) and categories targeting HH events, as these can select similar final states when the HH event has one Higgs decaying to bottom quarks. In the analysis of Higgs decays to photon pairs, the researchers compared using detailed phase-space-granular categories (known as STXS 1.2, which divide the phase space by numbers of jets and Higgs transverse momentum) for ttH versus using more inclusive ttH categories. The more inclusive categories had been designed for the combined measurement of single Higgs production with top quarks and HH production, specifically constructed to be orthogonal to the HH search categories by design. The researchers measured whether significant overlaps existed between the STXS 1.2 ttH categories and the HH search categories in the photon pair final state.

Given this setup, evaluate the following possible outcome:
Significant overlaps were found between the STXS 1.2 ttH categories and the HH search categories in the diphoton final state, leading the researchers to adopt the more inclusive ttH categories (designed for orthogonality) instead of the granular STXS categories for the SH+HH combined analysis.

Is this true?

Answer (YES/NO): YES